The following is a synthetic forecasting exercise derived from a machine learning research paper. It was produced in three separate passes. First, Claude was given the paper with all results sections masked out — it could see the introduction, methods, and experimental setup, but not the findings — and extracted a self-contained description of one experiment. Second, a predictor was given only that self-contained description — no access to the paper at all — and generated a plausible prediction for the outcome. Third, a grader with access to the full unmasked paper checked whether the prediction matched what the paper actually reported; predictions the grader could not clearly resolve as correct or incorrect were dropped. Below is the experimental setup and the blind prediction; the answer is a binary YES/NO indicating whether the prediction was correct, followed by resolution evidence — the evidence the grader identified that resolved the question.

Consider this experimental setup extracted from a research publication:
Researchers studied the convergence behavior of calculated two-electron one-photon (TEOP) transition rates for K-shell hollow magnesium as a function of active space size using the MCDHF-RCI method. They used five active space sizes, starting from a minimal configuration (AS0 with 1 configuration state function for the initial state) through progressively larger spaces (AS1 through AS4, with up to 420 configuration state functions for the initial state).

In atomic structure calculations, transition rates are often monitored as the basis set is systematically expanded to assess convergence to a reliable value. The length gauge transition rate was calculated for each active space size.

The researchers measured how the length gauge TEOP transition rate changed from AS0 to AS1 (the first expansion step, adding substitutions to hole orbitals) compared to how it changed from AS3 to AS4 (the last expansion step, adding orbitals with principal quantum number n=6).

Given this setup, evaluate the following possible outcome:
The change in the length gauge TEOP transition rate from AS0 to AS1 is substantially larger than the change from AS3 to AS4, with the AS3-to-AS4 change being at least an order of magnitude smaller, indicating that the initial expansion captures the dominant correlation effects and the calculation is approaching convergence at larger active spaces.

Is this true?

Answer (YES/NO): YES